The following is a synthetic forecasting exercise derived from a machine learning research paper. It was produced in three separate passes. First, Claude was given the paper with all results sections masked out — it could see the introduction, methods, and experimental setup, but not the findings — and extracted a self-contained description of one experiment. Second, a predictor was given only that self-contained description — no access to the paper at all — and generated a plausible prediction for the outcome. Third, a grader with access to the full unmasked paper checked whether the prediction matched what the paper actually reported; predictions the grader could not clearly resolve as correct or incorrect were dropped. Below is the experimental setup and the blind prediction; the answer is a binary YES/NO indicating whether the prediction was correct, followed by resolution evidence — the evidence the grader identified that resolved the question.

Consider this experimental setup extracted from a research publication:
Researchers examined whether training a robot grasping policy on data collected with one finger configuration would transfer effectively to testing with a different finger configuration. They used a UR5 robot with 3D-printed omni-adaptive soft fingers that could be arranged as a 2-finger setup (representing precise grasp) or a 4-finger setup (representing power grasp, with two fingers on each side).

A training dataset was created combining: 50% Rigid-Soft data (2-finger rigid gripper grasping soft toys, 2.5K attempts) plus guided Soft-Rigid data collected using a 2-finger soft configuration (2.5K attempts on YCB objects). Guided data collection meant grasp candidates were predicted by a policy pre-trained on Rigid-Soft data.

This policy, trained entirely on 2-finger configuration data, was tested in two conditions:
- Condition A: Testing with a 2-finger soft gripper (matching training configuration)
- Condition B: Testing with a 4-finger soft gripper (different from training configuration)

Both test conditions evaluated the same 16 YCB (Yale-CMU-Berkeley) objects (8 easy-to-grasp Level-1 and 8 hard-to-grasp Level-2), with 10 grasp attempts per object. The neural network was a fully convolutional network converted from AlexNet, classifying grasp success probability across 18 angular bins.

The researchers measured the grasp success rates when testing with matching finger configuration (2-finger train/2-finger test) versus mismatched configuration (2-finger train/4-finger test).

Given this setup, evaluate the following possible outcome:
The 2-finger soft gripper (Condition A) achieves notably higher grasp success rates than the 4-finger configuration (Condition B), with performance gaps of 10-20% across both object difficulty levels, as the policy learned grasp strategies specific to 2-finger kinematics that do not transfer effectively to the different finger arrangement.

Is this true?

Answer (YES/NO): NO